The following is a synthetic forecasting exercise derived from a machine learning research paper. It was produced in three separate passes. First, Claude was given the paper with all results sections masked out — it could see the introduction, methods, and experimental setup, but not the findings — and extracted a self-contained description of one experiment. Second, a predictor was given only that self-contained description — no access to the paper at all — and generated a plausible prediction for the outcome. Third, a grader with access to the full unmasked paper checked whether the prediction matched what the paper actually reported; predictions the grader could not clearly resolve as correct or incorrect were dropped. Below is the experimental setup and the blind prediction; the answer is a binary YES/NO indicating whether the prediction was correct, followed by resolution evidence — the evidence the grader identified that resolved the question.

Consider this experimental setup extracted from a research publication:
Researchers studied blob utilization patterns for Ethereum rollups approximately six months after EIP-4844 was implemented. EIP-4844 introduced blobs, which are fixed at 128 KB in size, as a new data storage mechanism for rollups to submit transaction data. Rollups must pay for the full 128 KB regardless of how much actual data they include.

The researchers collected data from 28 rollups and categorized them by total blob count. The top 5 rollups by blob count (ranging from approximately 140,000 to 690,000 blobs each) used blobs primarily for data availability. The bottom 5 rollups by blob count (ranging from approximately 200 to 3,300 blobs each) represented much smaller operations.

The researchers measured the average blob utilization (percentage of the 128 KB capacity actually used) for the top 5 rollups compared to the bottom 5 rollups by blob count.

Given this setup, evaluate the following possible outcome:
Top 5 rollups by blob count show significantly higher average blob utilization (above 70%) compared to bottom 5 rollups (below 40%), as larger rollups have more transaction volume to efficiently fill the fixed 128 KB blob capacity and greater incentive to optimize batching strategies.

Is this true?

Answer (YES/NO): YES